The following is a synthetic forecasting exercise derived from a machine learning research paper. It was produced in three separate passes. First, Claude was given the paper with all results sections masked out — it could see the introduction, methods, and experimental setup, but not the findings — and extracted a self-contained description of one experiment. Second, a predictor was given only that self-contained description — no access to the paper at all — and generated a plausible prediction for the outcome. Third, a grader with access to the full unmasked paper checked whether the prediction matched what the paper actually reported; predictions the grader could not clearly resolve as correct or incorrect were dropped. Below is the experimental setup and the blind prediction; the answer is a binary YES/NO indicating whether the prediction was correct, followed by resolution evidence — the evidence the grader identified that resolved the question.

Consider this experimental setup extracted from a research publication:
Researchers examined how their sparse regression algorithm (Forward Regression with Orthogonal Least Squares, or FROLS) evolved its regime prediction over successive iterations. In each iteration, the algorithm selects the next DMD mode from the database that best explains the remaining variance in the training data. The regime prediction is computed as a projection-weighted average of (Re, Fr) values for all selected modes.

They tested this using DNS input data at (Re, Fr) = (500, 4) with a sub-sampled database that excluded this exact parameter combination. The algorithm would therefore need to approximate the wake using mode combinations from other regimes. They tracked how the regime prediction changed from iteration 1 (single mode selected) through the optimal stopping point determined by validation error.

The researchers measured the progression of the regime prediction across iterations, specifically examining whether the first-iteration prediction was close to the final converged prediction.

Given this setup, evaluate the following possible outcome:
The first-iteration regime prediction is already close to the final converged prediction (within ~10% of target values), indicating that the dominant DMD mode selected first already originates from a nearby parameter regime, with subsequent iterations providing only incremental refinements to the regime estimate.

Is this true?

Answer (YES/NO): NO